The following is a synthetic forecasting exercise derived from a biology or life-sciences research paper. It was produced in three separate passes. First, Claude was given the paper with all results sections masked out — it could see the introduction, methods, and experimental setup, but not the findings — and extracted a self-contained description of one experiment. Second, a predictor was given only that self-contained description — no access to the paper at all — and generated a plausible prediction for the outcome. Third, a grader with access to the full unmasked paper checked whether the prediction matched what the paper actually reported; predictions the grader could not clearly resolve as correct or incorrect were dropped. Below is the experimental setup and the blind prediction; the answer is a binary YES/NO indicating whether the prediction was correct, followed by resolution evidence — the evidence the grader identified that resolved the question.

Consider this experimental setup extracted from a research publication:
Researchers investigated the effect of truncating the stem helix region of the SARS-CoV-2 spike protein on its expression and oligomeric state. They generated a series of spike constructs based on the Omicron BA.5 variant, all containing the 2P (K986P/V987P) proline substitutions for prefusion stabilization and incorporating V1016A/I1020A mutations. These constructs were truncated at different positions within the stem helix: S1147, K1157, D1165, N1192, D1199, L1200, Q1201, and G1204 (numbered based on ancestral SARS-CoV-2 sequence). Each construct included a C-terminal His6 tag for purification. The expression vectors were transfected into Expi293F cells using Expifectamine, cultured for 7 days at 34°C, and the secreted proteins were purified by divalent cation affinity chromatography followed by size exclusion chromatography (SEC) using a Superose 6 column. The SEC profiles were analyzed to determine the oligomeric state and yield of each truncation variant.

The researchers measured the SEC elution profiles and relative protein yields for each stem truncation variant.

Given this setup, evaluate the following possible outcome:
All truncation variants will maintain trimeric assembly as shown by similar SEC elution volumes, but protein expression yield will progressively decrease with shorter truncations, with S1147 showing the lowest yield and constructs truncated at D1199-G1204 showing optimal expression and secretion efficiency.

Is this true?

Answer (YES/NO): NO